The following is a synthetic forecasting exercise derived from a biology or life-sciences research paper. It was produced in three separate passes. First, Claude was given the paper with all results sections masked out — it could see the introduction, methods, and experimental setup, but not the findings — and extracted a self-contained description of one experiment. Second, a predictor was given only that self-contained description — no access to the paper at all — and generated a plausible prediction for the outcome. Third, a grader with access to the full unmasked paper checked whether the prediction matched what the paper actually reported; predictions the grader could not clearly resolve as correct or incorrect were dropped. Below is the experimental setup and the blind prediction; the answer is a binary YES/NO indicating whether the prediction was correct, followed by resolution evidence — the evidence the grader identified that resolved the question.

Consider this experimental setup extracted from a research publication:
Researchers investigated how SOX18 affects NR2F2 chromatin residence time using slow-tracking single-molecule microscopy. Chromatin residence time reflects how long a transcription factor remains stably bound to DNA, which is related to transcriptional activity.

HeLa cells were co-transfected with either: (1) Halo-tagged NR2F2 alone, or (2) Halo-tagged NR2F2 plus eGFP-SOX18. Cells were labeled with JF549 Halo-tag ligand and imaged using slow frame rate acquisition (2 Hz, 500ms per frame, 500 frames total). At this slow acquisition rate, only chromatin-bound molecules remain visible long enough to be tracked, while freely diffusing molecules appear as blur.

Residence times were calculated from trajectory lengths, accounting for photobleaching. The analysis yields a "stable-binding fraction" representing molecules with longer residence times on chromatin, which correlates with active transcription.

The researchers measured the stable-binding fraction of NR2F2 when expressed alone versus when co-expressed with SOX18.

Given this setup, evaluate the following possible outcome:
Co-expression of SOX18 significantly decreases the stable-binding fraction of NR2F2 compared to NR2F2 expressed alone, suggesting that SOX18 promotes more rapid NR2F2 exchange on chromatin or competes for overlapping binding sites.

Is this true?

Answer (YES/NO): YES